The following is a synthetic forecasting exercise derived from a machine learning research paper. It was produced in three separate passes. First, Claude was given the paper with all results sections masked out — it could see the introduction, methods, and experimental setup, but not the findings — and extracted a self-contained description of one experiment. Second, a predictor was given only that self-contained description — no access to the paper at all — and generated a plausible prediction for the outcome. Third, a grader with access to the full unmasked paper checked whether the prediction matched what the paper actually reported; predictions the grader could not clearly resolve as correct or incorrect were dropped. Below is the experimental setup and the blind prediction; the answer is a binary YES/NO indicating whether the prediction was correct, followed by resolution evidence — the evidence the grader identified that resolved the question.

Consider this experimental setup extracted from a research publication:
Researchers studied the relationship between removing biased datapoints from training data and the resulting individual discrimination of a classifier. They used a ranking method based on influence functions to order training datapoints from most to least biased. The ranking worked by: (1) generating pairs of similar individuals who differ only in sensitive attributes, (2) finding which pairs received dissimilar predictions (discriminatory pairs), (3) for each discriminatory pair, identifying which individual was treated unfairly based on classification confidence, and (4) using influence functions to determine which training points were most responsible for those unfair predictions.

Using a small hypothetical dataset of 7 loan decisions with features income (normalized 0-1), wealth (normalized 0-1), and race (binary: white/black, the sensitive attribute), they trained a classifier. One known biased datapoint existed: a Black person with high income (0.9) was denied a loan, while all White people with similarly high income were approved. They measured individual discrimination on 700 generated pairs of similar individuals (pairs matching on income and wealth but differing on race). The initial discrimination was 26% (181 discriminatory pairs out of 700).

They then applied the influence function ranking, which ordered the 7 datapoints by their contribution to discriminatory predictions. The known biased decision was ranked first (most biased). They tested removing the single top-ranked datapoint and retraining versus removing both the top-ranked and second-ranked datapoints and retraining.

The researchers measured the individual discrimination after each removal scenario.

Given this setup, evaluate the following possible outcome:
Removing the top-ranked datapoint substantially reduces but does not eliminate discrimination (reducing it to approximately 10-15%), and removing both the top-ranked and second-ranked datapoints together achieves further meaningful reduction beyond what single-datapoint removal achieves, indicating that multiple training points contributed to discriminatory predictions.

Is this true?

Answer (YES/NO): NO